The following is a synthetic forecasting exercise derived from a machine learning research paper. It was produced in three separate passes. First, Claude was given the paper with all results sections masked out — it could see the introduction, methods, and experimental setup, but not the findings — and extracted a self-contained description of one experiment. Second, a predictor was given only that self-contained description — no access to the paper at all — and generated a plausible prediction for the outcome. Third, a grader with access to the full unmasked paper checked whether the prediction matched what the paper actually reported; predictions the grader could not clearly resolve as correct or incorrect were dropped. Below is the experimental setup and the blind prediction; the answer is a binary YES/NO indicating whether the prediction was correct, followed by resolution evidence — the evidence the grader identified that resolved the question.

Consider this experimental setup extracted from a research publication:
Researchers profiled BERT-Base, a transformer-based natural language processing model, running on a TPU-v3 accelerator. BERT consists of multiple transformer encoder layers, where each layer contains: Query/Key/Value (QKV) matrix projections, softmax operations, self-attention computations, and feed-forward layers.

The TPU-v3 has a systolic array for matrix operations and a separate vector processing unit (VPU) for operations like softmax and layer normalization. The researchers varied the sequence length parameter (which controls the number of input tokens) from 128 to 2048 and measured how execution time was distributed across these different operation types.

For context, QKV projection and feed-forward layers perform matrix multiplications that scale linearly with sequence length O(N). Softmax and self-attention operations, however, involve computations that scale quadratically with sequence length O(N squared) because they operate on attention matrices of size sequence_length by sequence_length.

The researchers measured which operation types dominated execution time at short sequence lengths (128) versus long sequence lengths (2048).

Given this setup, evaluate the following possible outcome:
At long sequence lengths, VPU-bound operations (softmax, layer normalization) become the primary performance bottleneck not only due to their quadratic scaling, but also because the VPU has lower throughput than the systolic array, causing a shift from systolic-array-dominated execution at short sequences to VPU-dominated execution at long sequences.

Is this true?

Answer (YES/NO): NO